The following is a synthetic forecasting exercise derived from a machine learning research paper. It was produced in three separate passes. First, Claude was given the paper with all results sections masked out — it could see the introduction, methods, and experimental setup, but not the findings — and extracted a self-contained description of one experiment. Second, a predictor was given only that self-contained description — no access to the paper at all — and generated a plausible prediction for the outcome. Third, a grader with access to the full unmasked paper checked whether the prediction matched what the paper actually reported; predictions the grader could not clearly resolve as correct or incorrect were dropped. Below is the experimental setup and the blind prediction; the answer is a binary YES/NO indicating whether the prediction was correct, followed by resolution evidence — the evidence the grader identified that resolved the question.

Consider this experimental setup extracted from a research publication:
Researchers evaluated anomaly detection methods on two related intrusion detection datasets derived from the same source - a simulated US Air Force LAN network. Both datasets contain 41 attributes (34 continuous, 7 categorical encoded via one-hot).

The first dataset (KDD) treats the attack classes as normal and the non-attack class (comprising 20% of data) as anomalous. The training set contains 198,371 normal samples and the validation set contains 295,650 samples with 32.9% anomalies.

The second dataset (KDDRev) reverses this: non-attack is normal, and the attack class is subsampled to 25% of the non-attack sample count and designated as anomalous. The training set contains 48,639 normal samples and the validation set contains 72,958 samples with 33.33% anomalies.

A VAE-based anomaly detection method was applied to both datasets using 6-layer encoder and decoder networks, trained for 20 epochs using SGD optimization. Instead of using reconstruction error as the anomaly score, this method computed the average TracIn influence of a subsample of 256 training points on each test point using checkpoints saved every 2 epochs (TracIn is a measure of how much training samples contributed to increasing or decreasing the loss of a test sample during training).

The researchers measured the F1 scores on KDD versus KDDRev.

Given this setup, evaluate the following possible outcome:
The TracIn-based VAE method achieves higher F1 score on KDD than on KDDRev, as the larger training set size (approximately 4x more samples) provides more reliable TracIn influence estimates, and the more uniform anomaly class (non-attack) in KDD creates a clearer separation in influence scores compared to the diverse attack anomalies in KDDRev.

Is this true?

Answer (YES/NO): NO